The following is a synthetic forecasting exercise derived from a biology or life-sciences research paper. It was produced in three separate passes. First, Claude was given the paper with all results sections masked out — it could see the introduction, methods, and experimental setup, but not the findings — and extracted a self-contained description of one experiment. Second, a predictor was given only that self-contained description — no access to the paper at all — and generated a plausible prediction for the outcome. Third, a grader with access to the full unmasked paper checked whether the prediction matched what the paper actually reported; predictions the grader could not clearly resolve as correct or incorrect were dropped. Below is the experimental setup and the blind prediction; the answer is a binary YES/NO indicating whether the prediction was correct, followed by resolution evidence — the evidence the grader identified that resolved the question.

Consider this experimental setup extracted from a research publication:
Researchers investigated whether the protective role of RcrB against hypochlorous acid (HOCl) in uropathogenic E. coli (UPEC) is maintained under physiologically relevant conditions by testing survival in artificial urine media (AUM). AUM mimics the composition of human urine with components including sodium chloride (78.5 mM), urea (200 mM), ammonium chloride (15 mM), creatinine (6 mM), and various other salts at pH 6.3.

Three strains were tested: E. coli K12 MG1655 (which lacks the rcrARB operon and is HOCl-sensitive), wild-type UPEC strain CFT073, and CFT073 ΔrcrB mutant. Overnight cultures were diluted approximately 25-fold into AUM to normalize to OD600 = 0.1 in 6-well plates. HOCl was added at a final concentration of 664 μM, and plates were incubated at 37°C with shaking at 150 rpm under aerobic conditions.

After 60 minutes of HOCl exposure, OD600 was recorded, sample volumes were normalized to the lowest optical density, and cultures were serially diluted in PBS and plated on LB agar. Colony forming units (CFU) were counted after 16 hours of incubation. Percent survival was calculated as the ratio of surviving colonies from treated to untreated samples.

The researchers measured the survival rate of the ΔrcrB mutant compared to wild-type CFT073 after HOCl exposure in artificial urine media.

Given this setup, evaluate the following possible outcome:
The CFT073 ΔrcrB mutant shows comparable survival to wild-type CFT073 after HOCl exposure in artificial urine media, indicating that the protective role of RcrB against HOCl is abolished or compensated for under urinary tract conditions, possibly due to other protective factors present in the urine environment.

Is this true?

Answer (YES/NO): NO